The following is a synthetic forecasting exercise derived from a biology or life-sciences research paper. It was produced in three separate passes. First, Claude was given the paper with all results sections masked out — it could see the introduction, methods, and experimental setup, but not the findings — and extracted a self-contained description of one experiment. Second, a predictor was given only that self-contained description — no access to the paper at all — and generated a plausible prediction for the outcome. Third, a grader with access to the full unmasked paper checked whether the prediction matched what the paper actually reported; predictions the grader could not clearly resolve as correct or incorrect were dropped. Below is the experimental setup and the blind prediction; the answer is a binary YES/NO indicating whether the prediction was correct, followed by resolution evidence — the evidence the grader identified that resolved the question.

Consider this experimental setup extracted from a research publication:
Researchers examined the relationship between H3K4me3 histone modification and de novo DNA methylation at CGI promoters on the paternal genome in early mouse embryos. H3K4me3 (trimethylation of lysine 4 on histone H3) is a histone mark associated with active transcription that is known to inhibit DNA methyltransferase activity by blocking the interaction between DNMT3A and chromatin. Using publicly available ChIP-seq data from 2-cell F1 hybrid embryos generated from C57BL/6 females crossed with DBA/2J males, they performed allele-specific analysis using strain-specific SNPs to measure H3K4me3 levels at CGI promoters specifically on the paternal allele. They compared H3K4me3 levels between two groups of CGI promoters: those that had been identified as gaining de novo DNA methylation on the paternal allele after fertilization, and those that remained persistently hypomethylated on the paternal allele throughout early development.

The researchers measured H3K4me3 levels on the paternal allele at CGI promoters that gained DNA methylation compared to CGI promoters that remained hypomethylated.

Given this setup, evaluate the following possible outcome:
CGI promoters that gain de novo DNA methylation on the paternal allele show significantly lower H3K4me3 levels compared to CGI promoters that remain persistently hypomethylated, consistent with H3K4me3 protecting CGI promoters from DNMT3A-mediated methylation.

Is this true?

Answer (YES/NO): YES